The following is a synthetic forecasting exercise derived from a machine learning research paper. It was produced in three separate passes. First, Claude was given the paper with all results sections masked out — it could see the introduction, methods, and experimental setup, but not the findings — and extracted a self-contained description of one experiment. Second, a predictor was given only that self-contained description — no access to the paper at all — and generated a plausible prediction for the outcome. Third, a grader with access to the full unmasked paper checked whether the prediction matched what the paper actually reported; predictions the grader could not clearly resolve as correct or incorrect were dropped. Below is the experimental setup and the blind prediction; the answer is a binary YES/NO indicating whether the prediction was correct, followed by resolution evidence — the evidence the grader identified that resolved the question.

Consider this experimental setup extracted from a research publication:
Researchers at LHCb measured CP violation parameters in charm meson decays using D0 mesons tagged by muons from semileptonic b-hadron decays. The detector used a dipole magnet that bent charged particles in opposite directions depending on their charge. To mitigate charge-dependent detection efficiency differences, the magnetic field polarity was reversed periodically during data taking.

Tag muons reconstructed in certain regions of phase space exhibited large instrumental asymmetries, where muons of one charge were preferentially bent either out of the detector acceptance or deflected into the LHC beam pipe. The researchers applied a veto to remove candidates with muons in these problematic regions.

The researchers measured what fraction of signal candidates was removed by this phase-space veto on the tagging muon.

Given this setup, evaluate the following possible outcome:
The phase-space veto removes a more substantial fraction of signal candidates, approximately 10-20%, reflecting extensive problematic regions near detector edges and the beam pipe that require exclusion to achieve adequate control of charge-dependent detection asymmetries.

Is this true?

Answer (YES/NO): YES